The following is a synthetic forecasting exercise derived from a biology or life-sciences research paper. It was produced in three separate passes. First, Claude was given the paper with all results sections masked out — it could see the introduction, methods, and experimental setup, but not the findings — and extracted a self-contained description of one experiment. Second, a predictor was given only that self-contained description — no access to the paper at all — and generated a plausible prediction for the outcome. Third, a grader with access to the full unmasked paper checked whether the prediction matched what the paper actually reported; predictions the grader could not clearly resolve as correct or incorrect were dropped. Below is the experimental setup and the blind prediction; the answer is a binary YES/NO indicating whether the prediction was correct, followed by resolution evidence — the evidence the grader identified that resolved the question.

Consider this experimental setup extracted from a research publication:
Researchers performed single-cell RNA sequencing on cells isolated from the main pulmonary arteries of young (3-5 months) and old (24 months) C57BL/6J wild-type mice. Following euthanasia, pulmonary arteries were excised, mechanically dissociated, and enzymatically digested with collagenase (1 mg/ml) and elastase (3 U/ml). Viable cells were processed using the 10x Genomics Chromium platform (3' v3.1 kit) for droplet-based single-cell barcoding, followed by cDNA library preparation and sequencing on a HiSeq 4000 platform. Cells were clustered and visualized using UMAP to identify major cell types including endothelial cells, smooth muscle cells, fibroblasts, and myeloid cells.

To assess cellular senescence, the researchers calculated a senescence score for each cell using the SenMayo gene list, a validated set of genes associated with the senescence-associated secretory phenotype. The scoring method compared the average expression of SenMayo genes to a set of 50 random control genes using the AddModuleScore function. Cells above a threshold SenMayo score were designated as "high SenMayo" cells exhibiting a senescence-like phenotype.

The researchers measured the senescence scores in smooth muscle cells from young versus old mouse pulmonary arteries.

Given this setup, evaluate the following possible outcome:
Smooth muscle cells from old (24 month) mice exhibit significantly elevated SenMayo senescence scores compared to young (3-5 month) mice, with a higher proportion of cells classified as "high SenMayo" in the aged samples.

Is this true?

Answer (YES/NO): NO